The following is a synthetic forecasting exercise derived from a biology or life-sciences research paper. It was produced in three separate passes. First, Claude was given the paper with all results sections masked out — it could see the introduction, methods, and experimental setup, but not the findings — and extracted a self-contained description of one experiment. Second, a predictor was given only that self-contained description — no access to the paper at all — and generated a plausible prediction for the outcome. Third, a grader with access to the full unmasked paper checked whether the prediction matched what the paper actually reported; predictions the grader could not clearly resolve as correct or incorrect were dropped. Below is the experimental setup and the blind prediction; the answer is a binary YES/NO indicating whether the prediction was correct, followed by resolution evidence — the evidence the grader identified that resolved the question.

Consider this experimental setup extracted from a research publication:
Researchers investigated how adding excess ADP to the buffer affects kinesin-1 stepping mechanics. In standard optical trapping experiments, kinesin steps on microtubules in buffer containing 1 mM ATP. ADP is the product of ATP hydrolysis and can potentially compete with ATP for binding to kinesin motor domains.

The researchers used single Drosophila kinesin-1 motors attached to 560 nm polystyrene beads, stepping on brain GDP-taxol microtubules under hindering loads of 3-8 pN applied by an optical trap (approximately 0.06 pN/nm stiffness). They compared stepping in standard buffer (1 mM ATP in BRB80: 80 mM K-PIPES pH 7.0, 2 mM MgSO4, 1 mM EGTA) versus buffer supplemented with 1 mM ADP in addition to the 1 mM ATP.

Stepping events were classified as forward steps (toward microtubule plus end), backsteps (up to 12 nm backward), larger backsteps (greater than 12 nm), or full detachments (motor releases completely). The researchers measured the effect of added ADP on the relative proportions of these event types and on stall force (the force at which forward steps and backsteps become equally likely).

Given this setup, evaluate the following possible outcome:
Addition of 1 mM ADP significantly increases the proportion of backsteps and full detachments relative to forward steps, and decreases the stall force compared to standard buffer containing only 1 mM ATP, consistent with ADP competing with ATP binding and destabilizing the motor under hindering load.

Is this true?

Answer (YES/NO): YES